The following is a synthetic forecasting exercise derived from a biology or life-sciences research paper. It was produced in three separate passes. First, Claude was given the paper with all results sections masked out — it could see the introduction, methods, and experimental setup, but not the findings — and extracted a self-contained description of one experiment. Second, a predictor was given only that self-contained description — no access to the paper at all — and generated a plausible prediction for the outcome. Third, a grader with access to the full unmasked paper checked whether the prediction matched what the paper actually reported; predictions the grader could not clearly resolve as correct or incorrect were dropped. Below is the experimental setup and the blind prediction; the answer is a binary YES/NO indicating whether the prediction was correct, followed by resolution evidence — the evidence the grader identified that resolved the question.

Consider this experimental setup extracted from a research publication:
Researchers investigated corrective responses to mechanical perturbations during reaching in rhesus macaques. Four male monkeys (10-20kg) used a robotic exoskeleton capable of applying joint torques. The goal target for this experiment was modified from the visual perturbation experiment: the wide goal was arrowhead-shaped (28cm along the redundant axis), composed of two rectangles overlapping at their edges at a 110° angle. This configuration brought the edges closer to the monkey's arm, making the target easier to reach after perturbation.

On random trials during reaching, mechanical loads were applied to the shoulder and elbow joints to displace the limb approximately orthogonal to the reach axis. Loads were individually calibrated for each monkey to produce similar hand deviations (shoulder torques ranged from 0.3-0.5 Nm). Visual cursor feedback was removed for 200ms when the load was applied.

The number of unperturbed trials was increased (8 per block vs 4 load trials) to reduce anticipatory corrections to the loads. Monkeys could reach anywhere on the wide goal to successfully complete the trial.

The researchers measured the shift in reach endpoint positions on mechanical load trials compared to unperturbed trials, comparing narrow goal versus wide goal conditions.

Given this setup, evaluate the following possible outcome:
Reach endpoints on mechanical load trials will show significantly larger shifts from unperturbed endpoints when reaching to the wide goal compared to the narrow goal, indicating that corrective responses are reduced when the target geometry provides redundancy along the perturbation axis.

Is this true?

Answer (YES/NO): YES